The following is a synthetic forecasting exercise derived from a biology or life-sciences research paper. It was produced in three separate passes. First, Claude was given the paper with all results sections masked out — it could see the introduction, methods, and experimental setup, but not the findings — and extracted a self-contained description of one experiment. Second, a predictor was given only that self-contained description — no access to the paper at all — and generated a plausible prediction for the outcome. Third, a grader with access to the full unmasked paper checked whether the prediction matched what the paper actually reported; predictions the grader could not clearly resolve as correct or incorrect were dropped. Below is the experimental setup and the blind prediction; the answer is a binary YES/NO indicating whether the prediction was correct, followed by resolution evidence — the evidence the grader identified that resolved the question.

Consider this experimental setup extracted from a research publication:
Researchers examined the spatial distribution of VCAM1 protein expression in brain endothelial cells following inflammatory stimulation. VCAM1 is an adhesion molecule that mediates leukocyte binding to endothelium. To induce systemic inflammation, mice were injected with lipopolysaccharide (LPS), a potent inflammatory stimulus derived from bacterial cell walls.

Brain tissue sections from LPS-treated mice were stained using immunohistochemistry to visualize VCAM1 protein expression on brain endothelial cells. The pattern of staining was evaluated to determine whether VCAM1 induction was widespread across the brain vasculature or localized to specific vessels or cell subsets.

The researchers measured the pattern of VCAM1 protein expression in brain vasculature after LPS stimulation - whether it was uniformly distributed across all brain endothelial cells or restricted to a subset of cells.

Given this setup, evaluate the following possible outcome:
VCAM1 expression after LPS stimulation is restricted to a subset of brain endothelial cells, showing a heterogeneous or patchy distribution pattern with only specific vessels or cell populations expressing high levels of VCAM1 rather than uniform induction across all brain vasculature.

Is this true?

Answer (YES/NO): YES